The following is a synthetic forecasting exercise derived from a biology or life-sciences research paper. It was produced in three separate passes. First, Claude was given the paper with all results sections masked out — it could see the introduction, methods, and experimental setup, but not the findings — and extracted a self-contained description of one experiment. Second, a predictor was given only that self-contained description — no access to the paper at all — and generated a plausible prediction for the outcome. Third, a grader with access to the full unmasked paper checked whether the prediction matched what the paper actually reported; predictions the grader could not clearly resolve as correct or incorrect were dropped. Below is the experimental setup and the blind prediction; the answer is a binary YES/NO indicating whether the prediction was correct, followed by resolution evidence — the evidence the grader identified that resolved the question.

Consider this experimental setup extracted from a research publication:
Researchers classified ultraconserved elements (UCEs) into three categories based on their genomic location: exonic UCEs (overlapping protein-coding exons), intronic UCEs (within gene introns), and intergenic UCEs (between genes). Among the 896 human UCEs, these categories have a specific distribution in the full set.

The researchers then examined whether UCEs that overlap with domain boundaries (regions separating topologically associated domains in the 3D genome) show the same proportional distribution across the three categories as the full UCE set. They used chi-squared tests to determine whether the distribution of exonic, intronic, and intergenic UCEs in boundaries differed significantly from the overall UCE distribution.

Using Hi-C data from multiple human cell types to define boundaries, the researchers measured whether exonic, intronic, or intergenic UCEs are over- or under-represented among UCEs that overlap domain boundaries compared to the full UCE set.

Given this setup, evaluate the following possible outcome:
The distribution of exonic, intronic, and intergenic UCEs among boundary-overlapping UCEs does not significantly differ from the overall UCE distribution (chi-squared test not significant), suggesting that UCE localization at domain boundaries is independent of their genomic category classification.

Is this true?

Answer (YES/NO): NO